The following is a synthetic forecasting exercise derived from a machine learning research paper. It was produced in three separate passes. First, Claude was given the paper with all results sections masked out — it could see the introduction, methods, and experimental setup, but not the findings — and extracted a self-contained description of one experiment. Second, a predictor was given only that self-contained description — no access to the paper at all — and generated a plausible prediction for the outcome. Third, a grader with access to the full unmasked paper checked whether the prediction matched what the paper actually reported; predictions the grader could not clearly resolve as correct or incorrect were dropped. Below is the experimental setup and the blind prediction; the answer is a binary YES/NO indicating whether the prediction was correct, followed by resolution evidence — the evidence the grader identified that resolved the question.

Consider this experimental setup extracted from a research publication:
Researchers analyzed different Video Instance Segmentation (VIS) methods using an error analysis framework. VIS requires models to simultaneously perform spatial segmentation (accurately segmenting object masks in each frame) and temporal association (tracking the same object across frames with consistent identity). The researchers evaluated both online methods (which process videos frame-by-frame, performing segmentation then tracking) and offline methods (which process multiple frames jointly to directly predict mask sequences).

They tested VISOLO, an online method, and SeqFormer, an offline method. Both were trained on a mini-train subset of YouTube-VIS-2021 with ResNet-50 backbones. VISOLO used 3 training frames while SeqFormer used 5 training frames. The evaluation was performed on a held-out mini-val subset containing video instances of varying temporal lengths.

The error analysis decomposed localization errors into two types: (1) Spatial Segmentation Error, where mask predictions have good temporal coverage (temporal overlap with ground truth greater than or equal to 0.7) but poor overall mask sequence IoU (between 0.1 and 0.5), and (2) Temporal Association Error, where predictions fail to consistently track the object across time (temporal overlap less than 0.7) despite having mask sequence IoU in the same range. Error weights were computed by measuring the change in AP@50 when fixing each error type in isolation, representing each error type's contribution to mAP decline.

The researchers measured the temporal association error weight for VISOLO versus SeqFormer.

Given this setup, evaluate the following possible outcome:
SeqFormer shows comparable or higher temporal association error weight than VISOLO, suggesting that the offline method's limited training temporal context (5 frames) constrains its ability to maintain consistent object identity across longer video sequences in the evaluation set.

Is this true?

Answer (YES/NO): NO